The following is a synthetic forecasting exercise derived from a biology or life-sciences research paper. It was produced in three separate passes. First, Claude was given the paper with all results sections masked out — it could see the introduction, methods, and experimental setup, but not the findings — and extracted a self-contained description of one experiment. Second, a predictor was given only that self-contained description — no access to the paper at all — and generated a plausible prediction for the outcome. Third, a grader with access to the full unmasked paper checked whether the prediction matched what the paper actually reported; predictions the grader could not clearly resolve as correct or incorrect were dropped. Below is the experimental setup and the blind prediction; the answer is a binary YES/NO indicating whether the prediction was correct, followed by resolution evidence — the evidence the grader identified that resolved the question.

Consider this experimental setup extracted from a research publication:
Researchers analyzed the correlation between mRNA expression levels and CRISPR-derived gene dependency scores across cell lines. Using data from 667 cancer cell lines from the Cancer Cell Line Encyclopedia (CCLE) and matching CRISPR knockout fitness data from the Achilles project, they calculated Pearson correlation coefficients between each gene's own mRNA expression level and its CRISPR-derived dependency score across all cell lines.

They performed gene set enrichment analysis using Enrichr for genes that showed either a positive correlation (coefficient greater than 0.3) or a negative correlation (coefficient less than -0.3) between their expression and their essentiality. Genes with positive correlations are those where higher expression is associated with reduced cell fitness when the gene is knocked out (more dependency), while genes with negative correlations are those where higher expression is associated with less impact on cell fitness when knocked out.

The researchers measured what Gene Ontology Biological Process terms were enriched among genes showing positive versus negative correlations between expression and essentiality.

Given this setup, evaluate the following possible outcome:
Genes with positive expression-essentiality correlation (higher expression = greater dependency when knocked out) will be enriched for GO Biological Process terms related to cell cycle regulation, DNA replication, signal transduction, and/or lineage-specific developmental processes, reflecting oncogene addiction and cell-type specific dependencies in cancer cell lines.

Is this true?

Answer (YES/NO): NO